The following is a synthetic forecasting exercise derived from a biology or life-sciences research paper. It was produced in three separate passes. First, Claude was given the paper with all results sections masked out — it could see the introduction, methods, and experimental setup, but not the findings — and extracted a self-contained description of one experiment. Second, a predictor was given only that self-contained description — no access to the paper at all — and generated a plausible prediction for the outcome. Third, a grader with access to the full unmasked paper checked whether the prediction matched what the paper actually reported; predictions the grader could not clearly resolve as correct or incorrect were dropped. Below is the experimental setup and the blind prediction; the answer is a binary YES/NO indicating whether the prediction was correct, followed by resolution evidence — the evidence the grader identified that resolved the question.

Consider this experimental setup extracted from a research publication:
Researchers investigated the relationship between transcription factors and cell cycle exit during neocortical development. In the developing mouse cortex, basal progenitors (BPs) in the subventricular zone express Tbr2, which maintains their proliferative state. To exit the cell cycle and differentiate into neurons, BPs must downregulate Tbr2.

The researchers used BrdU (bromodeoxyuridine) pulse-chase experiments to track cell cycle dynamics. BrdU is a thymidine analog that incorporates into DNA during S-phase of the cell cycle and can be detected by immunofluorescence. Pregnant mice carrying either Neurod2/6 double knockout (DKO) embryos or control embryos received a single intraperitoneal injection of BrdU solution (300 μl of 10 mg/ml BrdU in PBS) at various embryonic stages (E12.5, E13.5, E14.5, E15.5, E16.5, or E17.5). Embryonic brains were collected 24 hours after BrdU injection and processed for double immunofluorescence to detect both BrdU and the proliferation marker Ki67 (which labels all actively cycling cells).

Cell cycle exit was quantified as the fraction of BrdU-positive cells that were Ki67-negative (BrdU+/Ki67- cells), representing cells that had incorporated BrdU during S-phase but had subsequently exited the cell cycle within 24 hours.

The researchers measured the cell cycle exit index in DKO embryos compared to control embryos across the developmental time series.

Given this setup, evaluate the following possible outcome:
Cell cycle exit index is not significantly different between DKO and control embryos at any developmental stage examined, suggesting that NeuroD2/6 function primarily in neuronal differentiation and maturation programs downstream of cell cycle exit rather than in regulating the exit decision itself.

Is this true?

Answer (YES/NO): NO